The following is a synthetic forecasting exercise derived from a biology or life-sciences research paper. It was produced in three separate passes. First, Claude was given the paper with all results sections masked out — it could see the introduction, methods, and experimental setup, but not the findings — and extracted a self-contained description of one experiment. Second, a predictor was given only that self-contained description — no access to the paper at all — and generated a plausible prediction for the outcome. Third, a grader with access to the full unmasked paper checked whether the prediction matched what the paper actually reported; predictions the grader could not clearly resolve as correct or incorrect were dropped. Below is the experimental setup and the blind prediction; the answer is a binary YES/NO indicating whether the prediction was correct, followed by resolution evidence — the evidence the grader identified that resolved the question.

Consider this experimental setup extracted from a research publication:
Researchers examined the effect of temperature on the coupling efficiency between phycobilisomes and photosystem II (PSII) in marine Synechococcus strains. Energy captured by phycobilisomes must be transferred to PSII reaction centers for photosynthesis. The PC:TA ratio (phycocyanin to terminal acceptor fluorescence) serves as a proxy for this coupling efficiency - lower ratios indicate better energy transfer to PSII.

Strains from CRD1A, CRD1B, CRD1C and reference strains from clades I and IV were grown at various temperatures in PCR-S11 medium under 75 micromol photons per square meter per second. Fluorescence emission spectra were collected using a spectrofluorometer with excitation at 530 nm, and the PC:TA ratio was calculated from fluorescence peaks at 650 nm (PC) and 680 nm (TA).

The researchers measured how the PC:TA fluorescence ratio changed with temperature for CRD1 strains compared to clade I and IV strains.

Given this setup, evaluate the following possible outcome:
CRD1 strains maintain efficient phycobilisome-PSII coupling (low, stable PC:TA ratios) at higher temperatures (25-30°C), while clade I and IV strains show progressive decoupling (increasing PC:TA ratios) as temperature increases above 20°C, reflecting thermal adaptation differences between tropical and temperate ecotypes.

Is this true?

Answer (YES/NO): NO